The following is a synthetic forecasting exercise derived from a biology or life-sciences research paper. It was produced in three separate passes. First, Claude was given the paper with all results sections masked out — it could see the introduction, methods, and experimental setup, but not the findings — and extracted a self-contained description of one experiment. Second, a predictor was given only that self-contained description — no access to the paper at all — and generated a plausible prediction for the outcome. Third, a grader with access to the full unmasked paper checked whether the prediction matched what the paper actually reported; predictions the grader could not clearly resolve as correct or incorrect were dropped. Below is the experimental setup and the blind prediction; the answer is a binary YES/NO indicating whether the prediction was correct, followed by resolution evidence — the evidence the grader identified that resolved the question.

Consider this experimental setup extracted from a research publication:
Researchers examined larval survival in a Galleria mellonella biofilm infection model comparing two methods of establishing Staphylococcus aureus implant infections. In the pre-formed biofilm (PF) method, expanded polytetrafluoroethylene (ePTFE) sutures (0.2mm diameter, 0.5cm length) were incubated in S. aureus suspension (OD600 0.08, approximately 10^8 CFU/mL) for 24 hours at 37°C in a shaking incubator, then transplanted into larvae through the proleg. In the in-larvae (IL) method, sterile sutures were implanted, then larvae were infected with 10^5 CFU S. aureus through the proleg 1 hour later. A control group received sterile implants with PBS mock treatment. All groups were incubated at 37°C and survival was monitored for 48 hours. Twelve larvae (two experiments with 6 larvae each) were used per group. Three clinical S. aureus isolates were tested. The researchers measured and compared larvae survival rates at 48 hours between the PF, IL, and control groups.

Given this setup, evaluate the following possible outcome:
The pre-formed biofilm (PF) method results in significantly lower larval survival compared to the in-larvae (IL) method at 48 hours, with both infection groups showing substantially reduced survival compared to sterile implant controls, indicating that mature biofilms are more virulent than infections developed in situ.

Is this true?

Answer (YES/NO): NO